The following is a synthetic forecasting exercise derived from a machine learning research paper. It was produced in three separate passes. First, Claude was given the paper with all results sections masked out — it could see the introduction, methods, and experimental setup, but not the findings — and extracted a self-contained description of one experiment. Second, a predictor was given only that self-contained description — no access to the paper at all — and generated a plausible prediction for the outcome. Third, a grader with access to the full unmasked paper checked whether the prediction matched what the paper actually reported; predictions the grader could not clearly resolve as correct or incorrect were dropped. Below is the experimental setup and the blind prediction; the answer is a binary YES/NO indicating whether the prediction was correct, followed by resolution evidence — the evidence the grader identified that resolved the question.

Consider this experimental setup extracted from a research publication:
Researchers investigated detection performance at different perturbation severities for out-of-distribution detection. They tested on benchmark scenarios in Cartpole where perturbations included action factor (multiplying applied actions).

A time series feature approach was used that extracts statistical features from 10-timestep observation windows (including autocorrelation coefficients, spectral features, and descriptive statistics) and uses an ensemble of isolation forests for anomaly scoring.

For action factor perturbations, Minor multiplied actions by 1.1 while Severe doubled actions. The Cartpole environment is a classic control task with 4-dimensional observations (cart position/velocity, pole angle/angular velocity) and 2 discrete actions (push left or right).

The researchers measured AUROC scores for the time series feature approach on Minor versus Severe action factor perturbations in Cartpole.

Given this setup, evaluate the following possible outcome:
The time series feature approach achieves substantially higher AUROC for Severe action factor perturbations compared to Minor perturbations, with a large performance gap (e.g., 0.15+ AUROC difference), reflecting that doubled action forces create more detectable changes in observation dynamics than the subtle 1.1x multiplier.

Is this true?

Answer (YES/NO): NO